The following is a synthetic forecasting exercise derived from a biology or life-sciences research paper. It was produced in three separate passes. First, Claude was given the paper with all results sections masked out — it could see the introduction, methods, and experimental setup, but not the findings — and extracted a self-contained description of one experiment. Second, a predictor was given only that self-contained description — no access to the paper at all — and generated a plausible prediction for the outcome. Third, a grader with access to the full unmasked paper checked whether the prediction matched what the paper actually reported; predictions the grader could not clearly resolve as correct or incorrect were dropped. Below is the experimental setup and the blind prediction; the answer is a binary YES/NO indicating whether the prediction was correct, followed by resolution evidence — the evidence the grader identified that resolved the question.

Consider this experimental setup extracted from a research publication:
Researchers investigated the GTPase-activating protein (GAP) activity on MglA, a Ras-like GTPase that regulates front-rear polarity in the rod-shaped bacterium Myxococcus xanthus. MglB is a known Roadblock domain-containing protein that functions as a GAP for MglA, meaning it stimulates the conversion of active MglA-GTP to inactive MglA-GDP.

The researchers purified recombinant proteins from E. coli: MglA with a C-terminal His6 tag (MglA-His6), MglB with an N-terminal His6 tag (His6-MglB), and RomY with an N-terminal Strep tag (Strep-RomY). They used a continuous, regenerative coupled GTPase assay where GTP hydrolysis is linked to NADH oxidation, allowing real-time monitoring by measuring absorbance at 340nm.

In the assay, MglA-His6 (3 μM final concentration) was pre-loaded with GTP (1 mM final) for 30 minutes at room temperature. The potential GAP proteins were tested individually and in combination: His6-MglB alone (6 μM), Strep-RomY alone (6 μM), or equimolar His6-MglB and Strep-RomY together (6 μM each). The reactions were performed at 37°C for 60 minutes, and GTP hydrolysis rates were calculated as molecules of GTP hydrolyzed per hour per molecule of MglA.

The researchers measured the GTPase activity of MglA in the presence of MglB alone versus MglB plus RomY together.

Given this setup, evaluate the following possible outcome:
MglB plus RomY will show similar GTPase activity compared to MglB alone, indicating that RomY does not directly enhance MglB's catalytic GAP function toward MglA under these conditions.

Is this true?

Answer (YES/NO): NO